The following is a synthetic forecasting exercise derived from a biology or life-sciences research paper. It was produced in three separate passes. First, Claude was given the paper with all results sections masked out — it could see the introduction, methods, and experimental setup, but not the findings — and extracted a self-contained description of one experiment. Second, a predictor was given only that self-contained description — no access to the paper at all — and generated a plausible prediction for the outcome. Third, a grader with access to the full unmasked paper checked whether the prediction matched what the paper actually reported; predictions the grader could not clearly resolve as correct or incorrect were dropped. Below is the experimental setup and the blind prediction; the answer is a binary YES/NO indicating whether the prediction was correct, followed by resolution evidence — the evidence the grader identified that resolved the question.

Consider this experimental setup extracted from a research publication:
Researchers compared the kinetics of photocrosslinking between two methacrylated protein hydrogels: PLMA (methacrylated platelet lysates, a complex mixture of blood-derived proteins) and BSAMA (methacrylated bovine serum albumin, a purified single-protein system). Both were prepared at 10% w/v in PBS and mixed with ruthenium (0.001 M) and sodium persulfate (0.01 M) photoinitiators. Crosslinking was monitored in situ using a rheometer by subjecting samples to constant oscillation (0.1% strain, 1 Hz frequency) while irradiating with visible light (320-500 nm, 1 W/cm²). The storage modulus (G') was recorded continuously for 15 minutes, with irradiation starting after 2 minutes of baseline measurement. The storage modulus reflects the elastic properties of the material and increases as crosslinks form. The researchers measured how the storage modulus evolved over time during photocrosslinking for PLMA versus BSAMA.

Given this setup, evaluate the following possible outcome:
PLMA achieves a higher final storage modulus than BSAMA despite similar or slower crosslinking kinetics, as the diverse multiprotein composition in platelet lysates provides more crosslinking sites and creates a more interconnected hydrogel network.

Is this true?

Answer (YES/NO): NO